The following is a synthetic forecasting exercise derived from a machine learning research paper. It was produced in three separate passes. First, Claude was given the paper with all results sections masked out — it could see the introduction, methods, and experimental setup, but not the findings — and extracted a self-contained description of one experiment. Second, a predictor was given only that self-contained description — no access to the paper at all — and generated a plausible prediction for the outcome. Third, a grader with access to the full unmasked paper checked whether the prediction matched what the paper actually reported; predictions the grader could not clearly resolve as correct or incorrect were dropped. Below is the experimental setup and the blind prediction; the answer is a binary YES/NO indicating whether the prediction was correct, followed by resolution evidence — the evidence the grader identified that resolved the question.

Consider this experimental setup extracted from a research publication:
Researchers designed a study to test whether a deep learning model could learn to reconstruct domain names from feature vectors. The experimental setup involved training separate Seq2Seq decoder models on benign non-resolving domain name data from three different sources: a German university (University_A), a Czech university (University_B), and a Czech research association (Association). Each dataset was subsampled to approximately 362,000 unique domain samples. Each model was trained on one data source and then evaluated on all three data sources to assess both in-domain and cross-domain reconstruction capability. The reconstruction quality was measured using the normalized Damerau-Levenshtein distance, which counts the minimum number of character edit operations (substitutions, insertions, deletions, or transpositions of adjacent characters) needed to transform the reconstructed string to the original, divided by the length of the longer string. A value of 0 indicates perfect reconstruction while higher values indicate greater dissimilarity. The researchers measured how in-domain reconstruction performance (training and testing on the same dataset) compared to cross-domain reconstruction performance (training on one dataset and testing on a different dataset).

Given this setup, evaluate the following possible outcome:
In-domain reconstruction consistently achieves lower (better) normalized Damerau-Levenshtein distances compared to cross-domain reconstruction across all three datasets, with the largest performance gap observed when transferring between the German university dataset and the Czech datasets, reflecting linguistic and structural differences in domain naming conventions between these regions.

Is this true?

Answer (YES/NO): NO